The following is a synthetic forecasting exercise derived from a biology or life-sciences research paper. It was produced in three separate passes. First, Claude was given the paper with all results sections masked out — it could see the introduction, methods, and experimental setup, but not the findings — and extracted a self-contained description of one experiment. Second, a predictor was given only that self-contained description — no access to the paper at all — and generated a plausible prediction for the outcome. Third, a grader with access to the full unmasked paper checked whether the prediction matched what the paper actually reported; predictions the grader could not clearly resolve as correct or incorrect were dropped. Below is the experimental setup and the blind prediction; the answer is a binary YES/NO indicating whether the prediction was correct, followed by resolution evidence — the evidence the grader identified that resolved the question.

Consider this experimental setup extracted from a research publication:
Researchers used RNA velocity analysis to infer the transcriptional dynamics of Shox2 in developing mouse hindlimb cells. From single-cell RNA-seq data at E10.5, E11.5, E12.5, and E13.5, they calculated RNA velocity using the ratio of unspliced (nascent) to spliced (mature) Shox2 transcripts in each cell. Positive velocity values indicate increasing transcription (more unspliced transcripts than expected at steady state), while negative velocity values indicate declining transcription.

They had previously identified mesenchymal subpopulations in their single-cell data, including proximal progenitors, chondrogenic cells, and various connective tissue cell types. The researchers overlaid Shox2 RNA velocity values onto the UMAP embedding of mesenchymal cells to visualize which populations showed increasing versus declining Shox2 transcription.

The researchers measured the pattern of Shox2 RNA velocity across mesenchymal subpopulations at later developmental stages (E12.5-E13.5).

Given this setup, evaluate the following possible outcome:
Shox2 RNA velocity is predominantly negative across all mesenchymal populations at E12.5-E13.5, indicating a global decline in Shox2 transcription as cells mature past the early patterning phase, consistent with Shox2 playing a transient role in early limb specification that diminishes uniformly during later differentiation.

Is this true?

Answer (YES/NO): NO